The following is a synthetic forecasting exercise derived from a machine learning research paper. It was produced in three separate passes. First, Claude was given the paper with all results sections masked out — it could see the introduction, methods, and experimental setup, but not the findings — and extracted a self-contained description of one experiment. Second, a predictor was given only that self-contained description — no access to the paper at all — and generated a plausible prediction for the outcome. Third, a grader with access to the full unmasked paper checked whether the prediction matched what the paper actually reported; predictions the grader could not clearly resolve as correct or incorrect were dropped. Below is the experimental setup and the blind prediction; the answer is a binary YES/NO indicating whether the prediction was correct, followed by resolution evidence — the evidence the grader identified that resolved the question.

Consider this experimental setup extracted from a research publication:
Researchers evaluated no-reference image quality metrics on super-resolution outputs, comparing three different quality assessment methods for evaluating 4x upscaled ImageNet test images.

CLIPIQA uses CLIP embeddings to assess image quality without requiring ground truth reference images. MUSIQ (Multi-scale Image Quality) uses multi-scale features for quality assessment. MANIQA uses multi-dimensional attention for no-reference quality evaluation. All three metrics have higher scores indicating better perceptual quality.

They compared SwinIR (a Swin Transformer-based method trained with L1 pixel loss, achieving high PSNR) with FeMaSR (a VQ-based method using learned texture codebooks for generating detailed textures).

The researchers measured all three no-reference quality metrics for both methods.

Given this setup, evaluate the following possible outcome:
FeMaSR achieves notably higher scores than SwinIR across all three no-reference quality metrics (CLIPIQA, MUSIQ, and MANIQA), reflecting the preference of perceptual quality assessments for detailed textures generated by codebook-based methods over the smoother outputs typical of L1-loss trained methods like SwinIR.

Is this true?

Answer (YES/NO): YES